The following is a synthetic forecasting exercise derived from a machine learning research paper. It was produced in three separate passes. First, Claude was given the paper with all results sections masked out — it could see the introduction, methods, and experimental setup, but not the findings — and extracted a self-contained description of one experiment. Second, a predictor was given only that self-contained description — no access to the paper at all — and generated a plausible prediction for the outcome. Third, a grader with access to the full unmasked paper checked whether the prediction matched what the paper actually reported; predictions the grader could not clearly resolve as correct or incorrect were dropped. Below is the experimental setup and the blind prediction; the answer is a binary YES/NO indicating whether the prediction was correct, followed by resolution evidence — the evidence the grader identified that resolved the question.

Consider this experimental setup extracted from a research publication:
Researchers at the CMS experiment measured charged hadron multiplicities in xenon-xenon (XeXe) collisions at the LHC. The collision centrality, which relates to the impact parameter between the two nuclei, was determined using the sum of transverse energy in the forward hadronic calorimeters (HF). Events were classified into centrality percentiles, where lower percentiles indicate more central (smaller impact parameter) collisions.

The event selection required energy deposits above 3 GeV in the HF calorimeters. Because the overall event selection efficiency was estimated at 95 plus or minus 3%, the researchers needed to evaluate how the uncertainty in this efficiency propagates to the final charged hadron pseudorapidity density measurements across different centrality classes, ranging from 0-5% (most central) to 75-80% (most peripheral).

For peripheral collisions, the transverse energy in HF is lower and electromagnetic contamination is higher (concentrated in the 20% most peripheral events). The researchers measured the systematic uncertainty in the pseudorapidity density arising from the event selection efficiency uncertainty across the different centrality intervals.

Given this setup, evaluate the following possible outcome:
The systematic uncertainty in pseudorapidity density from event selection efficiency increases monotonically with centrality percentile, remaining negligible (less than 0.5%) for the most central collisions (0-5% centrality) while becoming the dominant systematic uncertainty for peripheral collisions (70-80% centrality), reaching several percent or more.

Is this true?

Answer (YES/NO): YES